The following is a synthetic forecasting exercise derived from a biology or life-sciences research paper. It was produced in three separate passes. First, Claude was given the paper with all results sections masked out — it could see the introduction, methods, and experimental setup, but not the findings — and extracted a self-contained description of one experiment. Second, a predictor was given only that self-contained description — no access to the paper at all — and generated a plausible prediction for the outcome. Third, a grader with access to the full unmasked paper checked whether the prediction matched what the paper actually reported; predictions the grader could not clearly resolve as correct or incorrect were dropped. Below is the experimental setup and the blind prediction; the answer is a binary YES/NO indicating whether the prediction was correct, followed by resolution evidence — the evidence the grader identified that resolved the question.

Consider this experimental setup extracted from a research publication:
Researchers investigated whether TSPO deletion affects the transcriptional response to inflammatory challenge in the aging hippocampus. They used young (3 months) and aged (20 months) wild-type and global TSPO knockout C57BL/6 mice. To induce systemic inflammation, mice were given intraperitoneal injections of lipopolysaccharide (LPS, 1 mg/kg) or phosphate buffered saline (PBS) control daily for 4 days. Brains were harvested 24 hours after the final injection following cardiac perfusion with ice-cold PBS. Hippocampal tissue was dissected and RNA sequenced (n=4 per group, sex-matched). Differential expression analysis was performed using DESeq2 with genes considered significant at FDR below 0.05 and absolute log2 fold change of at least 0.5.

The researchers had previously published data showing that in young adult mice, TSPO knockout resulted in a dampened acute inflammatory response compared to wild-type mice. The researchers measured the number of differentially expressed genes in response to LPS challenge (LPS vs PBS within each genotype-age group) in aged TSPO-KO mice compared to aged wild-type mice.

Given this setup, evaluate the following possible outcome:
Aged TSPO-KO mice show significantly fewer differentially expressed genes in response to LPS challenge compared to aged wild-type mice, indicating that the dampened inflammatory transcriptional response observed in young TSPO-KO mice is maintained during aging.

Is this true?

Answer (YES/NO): NO